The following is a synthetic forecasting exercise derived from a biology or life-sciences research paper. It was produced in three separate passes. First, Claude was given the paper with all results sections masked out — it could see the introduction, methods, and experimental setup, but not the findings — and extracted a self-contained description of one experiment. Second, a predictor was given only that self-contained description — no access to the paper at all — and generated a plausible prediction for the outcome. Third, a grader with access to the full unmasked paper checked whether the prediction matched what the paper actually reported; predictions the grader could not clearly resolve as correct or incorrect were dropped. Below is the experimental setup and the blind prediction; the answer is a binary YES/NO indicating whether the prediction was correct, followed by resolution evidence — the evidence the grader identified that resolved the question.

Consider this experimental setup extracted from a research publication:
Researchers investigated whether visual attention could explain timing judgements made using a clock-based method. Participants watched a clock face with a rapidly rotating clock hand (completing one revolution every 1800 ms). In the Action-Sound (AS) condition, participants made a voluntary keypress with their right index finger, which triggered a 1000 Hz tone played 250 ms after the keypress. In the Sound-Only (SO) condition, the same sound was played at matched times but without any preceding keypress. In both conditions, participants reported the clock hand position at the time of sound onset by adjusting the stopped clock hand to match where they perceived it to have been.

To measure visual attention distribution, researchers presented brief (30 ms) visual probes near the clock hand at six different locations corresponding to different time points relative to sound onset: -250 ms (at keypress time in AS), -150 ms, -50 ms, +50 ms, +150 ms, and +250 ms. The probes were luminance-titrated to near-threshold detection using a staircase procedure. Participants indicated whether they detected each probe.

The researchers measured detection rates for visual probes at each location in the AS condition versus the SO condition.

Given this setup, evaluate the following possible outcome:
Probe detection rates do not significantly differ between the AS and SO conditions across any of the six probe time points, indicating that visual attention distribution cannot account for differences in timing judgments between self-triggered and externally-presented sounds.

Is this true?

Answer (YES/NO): NO